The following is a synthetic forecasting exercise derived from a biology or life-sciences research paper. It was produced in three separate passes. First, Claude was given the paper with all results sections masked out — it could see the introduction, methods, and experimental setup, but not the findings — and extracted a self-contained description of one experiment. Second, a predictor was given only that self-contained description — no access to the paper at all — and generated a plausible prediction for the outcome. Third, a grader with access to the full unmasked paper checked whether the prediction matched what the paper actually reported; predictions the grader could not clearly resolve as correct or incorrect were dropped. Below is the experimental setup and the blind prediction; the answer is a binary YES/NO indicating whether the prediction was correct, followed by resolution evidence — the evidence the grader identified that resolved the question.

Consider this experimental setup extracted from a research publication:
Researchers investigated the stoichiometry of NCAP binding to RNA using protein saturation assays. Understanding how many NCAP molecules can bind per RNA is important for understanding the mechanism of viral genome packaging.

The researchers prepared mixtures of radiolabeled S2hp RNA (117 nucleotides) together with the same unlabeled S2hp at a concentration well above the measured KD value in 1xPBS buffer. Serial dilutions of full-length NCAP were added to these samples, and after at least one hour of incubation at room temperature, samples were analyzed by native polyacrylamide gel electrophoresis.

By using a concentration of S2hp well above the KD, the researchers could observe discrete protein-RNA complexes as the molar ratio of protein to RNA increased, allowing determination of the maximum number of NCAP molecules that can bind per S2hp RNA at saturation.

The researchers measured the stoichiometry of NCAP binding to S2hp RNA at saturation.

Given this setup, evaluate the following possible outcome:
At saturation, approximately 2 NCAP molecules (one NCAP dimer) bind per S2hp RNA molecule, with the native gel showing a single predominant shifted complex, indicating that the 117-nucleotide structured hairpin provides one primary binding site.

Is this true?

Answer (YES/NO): NO